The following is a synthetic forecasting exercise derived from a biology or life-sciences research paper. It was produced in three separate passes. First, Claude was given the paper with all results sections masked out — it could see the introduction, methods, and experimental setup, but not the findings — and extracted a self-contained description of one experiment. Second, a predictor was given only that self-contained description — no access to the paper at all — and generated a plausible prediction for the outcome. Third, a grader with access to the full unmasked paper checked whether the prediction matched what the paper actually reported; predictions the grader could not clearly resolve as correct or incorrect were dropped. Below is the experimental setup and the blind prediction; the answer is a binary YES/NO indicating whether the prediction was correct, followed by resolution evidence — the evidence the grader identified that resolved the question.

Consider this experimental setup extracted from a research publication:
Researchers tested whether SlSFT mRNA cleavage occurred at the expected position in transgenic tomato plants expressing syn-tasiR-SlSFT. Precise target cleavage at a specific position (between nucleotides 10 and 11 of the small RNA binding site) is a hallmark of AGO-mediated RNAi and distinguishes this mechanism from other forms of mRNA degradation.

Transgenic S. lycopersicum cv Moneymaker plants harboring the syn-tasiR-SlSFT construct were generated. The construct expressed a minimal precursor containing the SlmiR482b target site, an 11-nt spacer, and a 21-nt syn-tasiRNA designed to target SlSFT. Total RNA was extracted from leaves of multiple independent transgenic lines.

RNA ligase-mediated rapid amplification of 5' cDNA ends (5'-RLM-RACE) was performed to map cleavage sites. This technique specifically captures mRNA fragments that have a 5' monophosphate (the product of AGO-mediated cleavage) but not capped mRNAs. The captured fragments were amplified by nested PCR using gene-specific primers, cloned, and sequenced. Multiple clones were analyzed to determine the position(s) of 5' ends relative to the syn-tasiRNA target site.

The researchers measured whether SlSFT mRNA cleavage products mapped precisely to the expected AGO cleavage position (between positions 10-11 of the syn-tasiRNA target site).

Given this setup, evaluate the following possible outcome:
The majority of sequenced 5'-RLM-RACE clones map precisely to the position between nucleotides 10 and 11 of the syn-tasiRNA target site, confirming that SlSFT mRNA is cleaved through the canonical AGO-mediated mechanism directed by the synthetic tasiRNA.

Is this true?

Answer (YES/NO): YES